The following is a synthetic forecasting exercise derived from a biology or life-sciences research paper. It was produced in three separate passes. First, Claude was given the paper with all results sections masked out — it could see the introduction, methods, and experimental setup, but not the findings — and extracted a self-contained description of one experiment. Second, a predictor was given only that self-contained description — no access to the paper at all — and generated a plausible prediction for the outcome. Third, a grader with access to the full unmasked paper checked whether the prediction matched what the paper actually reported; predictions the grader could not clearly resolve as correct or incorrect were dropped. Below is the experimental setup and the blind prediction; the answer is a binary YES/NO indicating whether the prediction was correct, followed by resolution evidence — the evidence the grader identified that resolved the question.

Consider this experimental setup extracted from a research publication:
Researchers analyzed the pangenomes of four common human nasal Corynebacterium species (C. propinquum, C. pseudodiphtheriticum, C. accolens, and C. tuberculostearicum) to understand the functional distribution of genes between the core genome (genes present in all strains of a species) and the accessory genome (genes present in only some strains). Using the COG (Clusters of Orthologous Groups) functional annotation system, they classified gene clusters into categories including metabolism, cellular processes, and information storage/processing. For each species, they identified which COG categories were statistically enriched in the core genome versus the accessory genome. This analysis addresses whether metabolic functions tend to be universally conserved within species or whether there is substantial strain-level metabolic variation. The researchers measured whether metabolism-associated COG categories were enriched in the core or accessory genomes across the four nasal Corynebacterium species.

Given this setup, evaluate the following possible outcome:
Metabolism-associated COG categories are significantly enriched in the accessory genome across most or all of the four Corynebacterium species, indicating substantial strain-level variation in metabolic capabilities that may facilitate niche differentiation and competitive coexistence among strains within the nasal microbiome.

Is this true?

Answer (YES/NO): NO